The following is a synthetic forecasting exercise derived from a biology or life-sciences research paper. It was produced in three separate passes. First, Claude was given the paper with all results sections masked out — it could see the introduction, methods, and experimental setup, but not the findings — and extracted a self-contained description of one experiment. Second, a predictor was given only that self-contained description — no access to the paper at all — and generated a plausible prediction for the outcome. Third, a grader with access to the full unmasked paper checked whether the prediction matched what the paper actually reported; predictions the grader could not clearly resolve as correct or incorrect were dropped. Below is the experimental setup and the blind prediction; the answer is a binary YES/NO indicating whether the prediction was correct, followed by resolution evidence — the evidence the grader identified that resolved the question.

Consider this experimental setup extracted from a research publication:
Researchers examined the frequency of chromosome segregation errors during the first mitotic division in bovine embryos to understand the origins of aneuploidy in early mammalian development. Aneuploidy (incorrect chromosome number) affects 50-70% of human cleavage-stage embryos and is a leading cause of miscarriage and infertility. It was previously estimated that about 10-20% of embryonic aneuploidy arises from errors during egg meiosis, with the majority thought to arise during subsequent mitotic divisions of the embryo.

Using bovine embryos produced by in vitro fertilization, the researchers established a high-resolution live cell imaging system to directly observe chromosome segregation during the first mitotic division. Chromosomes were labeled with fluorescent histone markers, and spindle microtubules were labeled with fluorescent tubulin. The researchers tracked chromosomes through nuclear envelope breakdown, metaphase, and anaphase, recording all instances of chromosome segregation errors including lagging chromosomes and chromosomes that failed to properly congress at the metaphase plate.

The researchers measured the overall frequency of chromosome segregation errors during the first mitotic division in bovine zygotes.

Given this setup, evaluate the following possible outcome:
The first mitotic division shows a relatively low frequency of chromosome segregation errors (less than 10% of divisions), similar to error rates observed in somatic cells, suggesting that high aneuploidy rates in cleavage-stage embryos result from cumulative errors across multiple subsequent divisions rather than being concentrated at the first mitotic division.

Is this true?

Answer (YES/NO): NO